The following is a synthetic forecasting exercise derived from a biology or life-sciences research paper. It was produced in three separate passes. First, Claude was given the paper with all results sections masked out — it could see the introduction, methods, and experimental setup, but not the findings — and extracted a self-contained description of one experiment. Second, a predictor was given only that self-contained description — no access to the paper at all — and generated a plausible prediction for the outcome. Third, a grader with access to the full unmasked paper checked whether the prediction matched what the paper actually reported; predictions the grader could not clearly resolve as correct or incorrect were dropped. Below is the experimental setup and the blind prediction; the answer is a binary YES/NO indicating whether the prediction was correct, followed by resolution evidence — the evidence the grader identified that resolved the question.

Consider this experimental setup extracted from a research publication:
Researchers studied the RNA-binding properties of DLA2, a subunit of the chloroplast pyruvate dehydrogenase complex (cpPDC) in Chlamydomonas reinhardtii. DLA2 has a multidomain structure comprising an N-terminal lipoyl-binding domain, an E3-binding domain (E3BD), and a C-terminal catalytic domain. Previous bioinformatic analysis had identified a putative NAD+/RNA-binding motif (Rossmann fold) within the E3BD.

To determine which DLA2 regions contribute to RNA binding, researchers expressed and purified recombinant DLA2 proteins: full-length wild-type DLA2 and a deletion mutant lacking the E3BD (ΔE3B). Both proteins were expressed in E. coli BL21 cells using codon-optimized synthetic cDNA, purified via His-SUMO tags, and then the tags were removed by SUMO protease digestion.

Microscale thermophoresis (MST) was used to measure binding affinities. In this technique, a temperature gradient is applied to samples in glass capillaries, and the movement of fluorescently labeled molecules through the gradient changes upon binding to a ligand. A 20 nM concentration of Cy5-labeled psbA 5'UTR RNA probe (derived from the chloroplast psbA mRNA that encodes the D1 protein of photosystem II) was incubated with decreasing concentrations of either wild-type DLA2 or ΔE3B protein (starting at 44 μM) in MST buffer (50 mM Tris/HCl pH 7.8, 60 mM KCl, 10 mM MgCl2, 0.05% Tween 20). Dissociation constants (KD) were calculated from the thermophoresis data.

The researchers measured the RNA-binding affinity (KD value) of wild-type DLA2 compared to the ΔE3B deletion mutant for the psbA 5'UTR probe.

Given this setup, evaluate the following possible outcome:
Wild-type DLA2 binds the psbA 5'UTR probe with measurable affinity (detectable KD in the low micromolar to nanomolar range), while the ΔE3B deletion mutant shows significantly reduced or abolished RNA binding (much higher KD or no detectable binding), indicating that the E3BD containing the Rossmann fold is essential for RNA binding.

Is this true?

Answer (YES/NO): NO